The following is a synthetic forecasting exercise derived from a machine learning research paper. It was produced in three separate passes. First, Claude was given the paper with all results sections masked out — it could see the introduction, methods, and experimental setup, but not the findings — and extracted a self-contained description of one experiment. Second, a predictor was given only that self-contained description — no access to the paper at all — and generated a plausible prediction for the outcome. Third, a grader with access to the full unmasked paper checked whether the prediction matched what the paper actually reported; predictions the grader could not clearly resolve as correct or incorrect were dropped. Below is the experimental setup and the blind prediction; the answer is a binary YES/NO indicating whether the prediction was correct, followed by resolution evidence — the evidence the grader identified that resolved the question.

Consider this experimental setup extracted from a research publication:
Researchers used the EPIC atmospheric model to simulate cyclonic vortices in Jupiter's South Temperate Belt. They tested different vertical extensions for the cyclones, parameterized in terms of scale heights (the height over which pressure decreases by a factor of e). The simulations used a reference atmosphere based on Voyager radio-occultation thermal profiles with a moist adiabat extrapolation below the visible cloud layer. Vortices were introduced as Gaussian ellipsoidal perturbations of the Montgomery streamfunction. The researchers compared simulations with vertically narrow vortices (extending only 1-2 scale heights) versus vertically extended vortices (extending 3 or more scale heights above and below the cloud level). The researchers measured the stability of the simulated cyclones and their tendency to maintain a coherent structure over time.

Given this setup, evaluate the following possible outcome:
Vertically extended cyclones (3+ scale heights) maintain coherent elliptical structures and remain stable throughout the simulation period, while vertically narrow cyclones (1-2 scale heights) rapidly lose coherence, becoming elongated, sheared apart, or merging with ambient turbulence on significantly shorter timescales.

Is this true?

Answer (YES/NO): YES